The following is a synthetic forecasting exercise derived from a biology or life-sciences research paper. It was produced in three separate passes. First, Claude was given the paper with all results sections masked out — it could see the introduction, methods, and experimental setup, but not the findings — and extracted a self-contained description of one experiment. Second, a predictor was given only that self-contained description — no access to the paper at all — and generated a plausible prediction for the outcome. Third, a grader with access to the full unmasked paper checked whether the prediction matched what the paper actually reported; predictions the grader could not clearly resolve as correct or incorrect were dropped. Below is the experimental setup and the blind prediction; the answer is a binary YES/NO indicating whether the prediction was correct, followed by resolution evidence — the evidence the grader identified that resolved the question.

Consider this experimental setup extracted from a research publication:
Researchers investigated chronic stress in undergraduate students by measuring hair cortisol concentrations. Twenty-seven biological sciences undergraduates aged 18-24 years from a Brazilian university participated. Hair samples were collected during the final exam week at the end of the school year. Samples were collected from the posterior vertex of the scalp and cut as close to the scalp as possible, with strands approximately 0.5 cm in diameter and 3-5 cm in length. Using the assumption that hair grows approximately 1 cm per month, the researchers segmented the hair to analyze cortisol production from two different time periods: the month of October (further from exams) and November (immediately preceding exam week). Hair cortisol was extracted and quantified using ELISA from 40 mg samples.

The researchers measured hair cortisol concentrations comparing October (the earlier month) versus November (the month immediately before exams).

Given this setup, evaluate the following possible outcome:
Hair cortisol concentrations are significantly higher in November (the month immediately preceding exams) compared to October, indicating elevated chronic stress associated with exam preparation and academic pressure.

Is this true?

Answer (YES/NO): YES